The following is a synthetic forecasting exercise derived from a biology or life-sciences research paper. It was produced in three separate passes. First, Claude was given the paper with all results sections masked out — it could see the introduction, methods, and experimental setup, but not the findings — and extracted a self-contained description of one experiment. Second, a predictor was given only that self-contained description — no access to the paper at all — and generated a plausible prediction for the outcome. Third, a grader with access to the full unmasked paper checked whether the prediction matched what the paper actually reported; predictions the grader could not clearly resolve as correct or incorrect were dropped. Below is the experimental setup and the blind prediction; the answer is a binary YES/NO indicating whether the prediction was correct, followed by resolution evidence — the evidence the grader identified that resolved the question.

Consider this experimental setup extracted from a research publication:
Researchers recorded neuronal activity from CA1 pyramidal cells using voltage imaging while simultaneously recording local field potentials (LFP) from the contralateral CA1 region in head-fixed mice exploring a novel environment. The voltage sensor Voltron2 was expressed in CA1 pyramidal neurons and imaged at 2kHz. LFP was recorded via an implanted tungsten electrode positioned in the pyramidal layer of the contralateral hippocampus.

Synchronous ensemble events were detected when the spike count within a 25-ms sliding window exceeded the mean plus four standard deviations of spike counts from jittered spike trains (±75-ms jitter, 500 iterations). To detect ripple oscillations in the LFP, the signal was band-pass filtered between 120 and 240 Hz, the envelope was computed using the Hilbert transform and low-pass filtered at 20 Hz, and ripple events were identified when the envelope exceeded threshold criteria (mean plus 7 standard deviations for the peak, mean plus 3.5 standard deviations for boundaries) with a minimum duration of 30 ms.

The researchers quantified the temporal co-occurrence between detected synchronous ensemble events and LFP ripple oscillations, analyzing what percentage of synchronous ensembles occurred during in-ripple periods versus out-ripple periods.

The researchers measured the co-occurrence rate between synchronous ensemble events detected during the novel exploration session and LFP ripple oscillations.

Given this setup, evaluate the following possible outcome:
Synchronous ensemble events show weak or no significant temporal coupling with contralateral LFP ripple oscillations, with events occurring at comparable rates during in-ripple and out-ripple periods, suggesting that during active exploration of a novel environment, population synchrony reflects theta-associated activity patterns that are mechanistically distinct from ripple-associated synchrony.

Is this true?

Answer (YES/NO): NO